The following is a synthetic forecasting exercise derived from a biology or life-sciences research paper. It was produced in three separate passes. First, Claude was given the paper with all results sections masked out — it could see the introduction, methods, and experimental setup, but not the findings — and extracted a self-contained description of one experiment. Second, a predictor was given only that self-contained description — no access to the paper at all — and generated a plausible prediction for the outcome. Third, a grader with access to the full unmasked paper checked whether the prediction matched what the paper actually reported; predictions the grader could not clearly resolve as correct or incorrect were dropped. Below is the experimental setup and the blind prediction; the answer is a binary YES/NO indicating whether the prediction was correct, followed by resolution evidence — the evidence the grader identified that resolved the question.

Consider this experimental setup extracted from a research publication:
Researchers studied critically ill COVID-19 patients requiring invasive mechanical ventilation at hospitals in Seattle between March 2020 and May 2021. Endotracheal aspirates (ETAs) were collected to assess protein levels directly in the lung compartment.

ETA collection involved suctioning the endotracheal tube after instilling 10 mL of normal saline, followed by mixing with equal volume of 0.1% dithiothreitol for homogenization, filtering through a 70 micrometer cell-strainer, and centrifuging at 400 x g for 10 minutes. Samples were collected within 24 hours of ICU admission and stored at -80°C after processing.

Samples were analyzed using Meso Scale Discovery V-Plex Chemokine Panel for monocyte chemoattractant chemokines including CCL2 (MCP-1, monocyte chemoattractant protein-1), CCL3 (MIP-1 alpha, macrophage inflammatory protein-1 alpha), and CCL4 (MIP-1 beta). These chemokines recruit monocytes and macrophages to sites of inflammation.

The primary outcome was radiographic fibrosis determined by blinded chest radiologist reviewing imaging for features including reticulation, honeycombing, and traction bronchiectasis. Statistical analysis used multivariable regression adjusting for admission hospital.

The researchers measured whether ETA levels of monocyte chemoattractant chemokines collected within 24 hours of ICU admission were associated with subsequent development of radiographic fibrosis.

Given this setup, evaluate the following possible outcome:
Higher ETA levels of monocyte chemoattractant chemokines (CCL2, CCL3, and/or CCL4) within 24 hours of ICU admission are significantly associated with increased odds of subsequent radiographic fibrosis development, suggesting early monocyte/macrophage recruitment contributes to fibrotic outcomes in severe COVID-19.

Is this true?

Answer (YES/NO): NO